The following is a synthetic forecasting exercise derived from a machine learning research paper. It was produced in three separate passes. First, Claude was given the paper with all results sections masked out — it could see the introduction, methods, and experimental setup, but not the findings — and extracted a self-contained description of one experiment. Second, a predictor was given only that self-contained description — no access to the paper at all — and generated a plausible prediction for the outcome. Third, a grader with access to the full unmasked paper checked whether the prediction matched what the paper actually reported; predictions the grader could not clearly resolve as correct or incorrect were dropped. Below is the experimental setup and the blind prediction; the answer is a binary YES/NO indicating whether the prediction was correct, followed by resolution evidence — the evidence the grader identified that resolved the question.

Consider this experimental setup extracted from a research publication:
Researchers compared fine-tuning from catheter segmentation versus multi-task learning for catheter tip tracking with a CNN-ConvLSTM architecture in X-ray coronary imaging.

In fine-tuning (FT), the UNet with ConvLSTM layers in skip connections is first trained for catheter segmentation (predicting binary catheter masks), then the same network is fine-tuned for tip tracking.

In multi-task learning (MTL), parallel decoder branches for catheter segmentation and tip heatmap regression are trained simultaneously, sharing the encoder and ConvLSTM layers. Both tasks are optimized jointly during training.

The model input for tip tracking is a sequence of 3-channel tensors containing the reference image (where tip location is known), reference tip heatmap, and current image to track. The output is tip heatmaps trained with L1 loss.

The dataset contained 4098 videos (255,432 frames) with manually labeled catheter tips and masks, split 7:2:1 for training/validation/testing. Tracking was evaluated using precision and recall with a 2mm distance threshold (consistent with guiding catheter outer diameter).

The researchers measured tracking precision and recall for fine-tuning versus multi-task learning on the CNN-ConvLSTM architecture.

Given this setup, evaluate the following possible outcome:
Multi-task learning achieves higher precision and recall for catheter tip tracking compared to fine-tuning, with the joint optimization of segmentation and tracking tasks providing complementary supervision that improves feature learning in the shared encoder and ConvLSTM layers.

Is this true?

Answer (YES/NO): NO